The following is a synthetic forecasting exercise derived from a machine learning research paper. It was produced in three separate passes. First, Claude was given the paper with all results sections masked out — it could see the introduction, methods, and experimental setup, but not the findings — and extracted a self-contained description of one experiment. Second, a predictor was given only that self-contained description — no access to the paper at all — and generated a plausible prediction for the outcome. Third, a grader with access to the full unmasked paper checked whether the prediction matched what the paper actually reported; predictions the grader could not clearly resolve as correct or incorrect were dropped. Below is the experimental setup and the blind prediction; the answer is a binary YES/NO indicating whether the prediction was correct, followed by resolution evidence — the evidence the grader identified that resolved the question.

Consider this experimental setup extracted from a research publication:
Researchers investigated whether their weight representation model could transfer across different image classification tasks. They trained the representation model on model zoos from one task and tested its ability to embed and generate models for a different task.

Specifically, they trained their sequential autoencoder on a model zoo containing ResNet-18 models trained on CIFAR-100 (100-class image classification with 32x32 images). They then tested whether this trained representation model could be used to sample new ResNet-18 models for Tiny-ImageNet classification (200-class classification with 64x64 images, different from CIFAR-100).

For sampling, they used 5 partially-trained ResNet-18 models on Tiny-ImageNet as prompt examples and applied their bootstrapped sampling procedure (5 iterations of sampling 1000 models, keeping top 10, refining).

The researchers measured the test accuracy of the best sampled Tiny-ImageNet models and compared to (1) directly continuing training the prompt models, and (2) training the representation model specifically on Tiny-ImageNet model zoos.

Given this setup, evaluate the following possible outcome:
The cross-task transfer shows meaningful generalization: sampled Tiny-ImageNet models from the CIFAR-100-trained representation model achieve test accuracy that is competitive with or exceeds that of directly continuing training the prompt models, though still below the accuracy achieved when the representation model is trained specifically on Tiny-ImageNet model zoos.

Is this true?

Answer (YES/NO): YES